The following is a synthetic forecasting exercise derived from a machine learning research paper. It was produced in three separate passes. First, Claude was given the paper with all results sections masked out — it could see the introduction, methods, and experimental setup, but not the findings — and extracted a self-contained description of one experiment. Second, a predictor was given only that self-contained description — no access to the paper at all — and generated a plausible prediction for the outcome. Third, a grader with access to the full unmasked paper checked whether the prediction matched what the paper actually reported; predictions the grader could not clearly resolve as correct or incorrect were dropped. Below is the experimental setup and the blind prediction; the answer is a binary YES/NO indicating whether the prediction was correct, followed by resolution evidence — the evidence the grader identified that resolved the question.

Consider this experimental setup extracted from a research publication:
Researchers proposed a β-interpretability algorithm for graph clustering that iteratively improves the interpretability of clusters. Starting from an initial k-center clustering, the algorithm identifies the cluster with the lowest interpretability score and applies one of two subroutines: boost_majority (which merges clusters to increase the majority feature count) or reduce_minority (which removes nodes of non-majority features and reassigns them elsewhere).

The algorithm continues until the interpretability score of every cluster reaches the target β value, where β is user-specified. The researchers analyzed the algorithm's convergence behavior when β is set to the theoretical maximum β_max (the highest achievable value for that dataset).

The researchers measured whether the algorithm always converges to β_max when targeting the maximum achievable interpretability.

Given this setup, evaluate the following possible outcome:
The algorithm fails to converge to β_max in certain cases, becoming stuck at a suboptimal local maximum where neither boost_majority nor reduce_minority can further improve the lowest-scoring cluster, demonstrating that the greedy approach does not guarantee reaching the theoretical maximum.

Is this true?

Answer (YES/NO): YES